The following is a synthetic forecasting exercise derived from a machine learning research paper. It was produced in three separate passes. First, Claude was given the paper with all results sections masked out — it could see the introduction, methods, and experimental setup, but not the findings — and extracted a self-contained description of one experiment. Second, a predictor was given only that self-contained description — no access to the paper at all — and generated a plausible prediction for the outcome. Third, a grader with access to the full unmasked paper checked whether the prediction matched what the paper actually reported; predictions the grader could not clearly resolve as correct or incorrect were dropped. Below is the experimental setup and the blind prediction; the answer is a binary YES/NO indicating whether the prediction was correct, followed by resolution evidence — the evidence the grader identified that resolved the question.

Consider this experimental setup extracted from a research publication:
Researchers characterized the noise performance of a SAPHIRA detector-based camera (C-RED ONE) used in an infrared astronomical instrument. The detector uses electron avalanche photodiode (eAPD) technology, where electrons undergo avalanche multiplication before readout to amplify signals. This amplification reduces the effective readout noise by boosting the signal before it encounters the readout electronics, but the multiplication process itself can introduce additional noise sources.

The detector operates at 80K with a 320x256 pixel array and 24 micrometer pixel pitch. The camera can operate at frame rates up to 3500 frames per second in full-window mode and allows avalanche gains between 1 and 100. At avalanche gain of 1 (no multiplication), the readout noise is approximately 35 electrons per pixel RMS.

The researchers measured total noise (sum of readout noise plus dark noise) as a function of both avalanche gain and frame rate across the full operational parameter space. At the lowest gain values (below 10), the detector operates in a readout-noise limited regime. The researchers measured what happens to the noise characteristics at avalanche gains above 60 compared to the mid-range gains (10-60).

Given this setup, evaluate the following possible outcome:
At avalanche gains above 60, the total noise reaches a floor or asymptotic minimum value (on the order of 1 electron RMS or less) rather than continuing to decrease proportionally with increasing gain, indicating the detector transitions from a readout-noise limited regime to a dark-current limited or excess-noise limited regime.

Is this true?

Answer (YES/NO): NO